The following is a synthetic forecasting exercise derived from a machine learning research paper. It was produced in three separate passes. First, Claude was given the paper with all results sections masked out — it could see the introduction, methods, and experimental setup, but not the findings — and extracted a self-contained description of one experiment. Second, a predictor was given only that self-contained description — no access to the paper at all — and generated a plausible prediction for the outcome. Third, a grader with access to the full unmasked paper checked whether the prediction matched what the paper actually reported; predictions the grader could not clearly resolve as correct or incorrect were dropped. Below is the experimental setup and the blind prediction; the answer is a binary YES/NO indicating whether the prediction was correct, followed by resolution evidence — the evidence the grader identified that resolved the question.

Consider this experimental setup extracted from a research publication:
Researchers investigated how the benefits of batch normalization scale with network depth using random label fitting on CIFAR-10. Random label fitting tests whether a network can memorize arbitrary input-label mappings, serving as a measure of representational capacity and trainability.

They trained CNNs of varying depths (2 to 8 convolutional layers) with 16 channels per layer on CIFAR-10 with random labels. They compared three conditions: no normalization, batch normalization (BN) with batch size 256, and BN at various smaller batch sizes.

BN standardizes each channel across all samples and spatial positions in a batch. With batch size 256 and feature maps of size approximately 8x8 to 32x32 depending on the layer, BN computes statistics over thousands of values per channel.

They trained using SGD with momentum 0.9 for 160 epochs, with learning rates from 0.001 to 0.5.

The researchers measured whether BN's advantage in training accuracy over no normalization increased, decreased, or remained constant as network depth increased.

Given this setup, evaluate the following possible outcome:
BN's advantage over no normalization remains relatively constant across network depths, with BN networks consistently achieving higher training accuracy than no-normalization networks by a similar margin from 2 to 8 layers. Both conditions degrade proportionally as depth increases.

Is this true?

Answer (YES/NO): NO